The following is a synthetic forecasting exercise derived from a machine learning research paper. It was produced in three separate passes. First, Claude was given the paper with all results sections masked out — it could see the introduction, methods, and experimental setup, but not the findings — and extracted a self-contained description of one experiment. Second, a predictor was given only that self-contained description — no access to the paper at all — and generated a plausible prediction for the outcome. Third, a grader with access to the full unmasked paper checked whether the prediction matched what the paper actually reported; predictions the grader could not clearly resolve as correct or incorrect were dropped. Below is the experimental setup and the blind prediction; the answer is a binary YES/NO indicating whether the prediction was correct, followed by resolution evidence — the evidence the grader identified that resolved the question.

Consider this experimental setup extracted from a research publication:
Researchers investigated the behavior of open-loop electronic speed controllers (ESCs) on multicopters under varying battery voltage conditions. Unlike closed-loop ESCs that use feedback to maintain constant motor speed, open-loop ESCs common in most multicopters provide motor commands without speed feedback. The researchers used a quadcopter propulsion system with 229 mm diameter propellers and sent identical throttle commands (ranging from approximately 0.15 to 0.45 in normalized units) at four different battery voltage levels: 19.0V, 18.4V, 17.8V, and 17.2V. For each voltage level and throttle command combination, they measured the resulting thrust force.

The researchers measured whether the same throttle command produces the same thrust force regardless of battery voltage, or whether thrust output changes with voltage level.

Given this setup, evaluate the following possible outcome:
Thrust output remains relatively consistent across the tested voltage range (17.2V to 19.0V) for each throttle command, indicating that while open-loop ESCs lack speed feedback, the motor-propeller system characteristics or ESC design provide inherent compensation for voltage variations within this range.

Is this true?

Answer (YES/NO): NO